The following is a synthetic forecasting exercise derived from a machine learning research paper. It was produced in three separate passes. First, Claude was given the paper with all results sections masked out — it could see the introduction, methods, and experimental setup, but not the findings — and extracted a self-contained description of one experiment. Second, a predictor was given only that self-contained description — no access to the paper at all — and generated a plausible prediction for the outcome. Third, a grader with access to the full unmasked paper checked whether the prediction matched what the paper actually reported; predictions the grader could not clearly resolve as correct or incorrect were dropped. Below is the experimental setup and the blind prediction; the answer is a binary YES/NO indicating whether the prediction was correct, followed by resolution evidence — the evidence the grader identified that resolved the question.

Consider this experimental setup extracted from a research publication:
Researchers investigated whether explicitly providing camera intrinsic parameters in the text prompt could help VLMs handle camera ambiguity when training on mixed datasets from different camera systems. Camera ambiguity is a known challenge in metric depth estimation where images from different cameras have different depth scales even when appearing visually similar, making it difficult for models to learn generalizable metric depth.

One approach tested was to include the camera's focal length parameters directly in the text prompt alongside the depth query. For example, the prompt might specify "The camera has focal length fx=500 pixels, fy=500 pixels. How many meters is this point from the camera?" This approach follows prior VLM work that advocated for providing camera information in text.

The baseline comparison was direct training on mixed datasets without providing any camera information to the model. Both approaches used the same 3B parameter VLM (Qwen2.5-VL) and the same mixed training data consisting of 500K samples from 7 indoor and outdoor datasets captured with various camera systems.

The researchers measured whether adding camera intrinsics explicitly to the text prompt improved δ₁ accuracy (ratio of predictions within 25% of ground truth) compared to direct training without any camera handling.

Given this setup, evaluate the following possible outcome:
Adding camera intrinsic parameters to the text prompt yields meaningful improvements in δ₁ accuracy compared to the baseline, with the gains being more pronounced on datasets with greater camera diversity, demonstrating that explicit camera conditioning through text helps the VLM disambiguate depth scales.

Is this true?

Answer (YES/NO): NO